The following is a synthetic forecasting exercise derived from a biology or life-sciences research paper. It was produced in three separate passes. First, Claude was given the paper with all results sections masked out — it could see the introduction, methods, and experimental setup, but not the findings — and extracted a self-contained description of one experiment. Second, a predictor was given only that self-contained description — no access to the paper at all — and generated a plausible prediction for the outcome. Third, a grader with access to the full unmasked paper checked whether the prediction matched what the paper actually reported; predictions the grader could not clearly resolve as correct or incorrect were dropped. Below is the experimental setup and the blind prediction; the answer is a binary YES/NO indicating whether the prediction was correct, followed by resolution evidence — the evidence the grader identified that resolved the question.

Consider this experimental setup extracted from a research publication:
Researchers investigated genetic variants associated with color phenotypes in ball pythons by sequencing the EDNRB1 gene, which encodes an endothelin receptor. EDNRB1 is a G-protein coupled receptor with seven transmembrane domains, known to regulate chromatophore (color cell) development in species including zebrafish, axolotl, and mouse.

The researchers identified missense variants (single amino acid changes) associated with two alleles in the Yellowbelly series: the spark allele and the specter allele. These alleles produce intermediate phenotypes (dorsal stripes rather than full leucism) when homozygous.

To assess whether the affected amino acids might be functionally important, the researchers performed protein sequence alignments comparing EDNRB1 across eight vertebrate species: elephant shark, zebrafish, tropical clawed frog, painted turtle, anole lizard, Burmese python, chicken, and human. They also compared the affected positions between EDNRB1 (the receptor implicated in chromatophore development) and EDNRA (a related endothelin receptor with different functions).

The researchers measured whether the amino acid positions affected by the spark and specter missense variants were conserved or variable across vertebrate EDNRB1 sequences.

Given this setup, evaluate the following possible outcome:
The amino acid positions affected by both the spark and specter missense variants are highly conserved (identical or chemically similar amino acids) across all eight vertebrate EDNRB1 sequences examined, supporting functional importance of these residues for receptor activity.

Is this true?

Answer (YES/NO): YES